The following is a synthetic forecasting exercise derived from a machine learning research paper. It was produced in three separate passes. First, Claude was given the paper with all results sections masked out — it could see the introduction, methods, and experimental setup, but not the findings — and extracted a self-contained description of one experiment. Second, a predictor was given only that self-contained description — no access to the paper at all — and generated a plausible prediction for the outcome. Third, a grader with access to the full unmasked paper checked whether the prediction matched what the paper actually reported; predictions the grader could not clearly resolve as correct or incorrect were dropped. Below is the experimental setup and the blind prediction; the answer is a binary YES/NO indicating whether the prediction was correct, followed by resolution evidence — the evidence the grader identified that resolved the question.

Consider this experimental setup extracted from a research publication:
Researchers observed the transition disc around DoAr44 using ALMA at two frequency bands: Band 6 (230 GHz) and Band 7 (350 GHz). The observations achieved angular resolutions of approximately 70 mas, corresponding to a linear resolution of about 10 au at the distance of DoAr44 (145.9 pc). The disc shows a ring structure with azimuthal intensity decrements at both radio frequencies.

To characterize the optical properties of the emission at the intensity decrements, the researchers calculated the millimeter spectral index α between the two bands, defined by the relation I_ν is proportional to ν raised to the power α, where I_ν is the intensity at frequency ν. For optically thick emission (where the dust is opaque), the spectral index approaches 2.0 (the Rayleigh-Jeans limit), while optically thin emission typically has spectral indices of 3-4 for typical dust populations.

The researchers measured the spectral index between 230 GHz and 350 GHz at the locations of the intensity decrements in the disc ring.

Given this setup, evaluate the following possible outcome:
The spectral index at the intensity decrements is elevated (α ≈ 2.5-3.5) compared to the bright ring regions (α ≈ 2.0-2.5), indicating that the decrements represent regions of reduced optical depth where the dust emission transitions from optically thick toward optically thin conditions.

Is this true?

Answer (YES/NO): NO